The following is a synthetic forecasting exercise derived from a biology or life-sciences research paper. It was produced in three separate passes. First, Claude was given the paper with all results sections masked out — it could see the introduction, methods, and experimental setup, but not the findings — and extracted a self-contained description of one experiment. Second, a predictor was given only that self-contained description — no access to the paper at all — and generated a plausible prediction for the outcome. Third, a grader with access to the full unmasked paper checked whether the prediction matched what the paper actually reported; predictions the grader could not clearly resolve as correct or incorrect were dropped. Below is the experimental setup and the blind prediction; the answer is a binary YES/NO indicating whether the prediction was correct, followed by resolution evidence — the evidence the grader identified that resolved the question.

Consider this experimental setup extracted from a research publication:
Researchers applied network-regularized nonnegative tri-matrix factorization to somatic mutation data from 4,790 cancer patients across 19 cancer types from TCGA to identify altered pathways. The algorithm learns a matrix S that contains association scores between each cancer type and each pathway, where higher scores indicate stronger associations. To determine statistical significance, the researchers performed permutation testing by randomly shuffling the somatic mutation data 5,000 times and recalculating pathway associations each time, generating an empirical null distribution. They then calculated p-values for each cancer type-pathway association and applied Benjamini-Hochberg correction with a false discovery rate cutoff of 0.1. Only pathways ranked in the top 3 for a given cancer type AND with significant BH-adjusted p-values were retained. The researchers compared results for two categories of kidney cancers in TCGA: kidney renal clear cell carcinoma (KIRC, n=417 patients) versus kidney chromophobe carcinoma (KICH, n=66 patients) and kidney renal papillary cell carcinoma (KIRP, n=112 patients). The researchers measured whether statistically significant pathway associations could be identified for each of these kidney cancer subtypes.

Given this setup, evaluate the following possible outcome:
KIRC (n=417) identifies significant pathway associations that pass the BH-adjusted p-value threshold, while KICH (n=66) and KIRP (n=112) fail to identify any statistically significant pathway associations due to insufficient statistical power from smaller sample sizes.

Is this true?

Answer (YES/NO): YES